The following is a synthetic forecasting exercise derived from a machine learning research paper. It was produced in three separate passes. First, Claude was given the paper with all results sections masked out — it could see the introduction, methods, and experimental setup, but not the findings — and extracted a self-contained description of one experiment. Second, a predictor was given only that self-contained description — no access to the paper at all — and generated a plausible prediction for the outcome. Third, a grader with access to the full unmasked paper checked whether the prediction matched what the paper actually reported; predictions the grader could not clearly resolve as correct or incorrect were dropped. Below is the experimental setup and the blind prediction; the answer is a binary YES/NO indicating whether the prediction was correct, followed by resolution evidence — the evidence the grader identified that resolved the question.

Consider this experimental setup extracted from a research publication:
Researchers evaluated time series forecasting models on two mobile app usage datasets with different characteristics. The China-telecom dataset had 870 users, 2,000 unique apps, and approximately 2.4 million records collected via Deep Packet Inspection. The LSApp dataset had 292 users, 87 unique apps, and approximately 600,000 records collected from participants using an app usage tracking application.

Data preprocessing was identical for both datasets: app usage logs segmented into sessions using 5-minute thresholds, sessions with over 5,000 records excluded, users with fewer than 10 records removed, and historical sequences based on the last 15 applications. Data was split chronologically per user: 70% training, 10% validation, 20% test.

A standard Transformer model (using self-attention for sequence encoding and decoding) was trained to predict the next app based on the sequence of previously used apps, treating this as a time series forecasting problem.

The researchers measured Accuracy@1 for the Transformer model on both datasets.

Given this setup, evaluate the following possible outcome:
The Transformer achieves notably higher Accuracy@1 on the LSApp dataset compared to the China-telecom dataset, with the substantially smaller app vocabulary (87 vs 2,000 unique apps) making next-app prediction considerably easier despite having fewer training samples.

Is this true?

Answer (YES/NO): YES